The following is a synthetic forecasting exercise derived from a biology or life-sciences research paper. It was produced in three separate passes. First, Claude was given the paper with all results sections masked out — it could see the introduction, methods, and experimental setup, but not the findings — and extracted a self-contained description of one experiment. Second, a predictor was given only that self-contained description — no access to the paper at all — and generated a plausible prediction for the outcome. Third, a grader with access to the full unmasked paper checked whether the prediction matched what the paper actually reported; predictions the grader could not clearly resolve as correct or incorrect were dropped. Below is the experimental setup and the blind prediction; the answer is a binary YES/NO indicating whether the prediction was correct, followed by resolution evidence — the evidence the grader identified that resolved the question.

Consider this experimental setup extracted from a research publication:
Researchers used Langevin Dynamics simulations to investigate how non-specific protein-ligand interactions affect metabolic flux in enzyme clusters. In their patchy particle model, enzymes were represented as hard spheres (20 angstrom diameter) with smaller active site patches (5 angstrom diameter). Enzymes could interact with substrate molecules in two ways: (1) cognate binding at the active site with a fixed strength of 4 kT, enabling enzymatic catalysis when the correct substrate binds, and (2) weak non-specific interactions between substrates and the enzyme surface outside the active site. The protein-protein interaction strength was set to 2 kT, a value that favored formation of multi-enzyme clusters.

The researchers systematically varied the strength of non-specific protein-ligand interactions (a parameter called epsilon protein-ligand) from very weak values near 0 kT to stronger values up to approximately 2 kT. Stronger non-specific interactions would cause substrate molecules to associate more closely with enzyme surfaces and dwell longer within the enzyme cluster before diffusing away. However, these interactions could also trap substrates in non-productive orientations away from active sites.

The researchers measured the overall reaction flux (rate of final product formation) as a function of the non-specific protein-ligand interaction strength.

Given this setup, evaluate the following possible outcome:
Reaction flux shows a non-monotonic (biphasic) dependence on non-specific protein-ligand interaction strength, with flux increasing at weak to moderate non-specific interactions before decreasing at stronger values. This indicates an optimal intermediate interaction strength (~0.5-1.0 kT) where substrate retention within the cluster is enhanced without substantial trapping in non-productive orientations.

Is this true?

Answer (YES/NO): NO